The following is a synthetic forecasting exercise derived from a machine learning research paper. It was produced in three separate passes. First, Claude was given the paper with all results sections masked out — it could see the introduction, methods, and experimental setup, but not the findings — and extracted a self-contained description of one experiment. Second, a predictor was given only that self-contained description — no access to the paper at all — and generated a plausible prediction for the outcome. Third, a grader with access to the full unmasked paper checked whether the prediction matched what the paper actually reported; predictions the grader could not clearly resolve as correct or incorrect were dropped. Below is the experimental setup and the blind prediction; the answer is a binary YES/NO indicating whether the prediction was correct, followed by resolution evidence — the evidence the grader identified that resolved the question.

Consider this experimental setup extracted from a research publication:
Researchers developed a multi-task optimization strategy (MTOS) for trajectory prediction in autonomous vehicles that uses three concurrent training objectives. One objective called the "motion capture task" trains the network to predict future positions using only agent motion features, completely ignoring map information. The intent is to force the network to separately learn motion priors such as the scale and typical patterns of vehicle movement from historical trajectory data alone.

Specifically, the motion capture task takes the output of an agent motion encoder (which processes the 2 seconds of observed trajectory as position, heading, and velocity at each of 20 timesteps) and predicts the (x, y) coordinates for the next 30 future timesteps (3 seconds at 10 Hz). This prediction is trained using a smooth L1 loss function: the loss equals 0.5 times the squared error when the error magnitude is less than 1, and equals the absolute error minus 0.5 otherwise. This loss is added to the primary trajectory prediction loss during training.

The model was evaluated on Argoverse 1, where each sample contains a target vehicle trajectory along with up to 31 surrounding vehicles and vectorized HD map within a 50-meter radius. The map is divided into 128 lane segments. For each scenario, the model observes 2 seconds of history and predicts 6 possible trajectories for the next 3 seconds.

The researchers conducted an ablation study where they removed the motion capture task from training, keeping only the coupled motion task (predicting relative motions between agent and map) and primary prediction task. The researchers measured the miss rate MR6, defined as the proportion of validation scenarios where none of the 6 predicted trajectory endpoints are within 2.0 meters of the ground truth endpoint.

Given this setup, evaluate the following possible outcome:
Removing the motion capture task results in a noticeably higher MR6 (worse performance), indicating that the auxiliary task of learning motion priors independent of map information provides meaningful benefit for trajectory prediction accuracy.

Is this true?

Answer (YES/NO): NO